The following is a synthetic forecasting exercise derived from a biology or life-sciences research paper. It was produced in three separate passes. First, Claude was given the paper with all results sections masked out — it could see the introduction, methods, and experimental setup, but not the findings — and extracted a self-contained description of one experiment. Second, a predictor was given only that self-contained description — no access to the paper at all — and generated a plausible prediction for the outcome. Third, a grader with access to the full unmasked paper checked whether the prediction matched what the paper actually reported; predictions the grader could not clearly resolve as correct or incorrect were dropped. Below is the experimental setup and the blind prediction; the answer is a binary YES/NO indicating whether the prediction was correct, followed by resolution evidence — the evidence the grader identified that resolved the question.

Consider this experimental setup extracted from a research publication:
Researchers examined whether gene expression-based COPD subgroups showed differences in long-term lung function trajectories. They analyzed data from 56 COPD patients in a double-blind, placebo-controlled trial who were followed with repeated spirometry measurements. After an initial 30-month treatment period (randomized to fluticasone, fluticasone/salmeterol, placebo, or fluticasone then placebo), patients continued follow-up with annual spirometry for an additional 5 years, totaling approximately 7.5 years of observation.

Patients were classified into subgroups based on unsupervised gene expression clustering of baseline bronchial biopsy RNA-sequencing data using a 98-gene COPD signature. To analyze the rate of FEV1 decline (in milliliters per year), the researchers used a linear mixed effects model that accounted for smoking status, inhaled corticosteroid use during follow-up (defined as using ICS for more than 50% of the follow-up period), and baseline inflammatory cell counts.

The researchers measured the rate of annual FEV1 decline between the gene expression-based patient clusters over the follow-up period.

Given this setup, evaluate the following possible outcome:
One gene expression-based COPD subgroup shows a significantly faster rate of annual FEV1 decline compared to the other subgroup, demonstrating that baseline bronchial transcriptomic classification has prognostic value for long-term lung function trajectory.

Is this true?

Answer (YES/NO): YES